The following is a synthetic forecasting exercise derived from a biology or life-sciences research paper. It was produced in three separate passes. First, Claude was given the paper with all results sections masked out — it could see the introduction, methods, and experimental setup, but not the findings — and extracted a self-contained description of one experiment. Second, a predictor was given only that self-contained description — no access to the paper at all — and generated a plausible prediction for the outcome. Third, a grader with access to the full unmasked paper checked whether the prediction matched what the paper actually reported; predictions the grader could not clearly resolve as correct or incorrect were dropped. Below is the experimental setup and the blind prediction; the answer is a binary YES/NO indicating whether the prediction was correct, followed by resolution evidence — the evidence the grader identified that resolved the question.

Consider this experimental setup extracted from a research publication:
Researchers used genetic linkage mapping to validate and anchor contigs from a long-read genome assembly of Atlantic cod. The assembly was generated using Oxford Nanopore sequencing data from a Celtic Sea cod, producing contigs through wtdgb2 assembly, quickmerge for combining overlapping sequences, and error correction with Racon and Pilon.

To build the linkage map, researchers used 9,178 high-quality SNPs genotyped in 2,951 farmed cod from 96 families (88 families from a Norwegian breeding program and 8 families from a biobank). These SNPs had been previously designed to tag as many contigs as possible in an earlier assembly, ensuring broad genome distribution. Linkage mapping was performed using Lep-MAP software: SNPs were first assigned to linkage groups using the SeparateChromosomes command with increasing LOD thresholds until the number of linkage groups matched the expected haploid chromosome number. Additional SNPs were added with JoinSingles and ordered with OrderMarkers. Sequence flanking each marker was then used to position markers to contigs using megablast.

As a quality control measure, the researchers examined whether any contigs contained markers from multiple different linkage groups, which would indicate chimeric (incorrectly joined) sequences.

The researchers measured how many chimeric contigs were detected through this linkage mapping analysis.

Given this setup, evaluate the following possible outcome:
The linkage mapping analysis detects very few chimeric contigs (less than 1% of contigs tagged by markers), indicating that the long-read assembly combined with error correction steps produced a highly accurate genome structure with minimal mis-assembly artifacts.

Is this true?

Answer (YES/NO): NO